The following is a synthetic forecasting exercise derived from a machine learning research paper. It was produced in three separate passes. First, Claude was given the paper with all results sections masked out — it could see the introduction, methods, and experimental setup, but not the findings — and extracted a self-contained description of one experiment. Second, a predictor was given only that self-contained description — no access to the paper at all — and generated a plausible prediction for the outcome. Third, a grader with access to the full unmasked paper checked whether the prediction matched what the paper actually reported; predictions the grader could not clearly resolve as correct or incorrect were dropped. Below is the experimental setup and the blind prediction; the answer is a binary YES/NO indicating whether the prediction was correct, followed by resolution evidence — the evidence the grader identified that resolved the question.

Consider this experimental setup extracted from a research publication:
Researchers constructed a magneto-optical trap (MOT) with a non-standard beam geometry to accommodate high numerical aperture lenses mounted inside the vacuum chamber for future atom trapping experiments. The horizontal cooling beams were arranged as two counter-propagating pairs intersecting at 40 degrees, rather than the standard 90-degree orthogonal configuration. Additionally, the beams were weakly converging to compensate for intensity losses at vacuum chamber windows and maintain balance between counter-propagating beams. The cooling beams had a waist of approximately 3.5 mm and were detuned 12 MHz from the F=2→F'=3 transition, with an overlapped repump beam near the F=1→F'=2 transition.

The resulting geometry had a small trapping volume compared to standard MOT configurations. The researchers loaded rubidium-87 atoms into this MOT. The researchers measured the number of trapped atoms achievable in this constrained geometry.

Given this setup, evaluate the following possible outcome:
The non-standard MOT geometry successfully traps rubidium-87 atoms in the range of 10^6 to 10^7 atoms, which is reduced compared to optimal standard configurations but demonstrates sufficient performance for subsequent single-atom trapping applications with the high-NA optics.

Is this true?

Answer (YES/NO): NO